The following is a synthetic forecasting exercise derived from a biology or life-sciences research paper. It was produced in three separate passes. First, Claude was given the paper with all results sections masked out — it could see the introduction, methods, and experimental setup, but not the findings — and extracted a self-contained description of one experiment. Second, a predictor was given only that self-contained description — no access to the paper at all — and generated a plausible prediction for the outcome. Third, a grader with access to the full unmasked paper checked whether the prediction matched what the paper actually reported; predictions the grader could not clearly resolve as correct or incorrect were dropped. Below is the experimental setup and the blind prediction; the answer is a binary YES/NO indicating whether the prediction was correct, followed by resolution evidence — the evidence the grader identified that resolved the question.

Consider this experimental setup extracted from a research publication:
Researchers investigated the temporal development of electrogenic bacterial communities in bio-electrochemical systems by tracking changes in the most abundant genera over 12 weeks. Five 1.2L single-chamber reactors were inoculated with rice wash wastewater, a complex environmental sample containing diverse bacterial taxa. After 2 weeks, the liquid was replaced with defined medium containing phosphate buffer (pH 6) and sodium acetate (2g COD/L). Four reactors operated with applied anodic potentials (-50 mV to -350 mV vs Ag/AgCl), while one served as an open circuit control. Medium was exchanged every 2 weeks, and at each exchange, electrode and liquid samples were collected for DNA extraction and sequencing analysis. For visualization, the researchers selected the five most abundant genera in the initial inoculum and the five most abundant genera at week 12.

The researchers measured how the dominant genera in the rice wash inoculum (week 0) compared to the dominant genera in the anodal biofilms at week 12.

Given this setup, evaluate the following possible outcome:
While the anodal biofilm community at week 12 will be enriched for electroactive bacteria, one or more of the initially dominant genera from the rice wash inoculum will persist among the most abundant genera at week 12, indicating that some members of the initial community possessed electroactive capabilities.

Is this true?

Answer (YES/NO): NO